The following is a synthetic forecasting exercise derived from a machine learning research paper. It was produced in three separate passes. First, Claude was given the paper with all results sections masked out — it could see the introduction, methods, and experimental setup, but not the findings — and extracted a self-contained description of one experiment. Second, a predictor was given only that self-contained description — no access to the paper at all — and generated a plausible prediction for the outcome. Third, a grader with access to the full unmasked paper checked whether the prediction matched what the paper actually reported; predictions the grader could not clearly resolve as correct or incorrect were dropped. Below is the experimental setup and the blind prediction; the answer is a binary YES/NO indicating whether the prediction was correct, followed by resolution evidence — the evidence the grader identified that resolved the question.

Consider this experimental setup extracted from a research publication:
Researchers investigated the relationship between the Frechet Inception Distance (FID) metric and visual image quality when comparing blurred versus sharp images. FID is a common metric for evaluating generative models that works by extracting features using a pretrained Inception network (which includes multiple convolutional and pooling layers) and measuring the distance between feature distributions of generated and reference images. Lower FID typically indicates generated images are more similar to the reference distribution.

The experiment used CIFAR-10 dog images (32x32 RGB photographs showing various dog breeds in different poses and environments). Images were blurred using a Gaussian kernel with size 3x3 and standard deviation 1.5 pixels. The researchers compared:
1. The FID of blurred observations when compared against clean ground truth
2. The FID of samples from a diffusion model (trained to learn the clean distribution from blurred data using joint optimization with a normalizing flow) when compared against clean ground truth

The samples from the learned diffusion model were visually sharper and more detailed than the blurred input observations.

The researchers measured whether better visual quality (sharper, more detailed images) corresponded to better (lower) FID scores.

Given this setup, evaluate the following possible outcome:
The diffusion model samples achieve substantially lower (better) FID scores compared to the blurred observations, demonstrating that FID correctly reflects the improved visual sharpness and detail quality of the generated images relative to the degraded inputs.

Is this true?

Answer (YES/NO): NO